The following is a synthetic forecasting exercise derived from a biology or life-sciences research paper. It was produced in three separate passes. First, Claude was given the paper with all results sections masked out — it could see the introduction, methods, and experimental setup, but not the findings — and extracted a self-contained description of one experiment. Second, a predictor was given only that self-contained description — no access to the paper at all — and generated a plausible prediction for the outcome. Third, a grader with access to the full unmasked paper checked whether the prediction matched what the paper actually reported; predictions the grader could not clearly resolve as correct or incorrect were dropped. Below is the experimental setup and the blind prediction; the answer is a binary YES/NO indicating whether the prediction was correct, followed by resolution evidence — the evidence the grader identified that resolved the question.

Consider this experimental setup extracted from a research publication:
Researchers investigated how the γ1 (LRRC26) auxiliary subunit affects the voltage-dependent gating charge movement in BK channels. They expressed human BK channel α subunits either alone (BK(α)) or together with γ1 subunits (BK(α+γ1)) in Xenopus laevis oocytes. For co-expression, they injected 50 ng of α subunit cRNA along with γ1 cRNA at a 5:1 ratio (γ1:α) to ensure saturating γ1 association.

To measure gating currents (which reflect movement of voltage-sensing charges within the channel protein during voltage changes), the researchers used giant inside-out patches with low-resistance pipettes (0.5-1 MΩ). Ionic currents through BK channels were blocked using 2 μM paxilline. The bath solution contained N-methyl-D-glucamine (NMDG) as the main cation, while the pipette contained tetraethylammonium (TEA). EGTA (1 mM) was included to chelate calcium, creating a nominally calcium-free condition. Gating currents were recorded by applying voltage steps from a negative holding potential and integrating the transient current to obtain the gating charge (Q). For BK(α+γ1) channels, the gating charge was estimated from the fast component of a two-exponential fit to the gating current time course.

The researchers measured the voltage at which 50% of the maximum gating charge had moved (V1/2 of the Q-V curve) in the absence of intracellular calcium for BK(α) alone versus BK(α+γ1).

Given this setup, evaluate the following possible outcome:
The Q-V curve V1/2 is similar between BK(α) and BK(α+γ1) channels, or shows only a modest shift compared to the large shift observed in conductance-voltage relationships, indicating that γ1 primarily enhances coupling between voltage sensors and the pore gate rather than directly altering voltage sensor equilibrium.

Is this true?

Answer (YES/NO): YES